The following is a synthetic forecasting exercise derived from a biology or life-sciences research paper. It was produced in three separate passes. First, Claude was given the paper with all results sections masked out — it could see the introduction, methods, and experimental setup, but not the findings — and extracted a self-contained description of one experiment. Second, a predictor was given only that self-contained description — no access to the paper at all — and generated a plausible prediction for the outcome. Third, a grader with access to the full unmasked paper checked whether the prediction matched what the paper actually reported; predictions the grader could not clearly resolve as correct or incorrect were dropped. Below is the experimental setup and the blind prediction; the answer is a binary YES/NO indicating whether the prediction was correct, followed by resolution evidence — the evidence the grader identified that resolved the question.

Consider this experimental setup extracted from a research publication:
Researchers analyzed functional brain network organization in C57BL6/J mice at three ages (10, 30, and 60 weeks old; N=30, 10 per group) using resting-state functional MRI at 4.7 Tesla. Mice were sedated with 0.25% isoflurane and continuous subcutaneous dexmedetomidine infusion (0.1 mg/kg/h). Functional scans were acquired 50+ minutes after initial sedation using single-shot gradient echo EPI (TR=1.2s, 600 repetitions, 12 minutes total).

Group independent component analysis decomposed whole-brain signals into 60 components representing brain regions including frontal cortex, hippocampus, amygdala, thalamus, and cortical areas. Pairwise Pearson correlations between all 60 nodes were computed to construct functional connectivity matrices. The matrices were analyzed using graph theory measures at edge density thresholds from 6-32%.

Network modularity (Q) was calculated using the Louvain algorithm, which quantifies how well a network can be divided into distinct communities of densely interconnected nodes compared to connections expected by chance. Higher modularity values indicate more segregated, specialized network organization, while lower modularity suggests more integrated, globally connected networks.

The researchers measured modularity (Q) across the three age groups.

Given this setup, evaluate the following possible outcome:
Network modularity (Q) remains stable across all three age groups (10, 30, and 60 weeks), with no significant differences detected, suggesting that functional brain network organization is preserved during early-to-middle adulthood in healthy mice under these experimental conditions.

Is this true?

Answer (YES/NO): NO